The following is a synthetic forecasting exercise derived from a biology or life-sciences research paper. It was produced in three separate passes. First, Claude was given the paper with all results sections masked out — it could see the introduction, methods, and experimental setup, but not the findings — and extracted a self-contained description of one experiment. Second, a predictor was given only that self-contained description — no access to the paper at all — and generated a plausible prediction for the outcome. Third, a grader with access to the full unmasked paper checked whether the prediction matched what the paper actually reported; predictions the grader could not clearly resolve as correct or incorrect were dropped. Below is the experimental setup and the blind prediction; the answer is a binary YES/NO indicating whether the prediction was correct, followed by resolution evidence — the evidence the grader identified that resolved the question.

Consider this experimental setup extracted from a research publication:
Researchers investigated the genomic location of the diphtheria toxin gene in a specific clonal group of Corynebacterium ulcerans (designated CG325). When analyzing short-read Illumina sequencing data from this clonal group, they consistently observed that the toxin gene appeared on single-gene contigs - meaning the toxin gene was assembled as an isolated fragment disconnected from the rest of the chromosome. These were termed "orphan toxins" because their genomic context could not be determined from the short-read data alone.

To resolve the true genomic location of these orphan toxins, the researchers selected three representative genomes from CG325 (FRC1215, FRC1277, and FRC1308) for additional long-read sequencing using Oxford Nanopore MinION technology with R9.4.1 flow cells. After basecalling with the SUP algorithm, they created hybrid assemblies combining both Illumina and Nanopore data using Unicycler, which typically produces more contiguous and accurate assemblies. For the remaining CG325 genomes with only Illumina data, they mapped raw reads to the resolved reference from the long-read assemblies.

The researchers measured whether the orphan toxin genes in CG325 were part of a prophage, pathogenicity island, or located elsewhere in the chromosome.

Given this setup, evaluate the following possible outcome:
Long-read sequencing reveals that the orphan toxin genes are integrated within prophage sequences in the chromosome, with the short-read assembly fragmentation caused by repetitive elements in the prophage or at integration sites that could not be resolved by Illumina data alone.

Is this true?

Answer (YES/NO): NO